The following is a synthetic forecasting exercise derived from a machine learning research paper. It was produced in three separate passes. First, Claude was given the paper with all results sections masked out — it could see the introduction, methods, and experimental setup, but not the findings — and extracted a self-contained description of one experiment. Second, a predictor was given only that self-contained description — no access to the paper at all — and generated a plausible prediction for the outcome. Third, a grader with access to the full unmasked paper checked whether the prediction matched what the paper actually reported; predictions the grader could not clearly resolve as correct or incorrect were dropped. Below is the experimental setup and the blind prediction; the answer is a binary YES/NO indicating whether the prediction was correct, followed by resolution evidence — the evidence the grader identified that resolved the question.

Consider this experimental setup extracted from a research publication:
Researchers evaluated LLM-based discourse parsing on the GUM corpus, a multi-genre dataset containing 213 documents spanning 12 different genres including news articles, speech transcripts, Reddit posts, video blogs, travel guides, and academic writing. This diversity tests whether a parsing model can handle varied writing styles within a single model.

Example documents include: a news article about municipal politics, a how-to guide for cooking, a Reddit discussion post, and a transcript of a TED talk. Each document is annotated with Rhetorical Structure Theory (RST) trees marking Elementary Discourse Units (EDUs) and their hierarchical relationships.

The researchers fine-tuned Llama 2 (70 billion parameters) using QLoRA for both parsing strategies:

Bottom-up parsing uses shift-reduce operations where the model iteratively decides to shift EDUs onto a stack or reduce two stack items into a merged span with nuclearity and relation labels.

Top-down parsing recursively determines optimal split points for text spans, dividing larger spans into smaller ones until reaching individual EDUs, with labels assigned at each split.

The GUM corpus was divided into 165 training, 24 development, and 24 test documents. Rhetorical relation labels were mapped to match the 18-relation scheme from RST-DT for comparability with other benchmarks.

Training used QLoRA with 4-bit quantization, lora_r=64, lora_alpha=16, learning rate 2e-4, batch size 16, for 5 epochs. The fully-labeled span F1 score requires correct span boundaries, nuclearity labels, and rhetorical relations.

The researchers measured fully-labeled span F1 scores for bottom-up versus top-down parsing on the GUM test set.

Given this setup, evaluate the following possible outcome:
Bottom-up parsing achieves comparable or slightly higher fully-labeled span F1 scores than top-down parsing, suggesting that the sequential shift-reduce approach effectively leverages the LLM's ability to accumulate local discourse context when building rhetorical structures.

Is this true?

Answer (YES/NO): YES